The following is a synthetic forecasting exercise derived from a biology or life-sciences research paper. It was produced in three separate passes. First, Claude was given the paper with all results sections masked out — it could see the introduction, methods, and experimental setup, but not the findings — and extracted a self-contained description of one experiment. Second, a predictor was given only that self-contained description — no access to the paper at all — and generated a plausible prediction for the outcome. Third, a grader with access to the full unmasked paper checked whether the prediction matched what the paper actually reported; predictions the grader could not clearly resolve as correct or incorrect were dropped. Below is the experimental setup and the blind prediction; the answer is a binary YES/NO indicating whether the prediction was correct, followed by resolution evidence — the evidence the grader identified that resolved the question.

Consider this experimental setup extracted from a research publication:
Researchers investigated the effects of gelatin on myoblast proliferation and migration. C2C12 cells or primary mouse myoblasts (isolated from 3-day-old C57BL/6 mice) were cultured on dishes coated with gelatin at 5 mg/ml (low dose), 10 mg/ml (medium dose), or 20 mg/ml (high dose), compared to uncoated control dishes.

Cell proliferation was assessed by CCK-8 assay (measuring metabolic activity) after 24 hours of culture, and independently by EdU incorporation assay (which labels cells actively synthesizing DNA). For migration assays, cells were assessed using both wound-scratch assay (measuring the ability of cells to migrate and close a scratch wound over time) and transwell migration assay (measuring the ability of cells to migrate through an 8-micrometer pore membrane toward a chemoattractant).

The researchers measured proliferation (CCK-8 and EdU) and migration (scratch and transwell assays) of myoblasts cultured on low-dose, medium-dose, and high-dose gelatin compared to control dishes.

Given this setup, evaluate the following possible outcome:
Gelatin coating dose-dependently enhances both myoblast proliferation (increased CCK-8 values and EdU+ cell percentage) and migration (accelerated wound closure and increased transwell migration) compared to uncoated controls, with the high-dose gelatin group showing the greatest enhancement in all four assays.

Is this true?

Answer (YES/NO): NO